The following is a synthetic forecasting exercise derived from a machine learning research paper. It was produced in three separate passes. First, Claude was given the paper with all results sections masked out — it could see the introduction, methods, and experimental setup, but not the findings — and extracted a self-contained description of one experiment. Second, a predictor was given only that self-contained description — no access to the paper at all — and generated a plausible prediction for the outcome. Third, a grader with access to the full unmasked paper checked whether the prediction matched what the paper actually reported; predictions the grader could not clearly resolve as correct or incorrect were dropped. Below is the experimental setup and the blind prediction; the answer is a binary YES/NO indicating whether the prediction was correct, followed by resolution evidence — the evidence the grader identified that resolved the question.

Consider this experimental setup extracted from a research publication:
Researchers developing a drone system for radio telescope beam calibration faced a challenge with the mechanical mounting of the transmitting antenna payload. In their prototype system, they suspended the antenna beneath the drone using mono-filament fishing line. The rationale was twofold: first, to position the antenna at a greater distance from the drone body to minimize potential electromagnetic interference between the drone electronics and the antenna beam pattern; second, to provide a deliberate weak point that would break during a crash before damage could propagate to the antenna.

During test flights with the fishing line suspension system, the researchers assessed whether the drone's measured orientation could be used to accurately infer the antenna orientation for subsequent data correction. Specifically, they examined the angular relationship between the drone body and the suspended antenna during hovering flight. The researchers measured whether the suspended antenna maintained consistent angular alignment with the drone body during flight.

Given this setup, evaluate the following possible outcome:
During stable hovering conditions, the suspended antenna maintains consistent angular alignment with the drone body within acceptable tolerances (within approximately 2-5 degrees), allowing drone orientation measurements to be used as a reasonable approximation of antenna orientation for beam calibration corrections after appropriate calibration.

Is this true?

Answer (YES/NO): NO